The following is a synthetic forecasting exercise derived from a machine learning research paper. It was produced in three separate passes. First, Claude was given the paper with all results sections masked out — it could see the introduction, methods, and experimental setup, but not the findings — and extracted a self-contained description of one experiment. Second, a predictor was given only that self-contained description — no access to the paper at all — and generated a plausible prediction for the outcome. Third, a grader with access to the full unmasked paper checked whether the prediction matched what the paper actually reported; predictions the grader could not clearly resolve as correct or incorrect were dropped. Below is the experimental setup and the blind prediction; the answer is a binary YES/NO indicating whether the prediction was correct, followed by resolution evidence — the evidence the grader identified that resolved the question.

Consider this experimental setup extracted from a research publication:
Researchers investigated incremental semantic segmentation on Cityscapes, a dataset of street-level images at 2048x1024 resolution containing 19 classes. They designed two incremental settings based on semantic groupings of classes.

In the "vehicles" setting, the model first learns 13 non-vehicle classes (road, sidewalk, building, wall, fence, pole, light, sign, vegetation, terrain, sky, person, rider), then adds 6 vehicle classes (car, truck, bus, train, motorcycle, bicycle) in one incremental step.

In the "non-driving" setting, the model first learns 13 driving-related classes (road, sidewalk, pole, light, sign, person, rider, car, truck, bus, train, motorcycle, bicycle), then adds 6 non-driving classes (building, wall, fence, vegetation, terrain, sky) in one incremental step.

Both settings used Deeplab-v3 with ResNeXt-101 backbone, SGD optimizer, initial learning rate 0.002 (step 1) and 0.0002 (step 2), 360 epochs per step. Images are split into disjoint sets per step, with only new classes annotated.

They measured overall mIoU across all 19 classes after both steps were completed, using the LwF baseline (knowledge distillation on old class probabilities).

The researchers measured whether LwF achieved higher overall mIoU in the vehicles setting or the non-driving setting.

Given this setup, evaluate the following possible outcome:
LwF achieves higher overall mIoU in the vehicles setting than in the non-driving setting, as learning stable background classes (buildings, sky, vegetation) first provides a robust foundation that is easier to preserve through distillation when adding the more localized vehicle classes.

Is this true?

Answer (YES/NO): NO